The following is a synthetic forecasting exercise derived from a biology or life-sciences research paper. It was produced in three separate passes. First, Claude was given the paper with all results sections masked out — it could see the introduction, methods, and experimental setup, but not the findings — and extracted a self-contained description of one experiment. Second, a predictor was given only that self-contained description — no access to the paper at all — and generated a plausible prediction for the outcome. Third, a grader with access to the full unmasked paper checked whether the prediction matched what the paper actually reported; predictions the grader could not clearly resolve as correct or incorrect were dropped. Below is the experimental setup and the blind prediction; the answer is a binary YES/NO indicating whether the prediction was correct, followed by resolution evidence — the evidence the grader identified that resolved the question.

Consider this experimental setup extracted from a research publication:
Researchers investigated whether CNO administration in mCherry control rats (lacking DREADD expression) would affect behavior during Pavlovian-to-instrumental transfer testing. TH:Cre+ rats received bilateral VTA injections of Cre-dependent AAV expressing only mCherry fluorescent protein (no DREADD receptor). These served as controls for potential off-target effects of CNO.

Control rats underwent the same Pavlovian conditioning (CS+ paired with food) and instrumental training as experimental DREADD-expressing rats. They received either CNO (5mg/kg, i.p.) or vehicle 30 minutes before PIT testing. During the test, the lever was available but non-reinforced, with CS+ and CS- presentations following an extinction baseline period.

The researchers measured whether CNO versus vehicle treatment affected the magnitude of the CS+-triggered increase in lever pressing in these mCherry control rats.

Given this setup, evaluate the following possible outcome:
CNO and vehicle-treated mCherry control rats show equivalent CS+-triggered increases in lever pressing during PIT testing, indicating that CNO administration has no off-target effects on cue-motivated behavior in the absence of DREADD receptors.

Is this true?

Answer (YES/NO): YES